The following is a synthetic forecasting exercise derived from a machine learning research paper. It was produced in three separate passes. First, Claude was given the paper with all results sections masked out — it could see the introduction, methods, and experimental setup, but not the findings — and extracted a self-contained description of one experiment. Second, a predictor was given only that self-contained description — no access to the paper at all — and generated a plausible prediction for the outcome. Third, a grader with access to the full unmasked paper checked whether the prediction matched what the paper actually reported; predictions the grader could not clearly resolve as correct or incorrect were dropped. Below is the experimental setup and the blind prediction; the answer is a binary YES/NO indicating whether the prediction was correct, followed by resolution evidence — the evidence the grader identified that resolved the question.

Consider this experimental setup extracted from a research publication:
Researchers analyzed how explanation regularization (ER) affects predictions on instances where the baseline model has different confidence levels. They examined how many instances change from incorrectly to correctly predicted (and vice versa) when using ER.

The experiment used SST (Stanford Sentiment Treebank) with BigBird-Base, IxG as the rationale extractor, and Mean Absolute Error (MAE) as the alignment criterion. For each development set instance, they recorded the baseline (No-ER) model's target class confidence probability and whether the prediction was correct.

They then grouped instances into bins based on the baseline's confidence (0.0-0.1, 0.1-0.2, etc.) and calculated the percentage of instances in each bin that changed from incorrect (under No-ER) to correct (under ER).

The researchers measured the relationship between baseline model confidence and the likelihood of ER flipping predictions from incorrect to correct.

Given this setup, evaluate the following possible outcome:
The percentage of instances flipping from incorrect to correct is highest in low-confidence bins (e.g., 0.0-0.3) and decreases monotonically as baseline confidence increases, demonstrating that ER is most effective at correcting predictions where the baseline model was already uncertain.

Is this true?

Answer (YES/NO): NO